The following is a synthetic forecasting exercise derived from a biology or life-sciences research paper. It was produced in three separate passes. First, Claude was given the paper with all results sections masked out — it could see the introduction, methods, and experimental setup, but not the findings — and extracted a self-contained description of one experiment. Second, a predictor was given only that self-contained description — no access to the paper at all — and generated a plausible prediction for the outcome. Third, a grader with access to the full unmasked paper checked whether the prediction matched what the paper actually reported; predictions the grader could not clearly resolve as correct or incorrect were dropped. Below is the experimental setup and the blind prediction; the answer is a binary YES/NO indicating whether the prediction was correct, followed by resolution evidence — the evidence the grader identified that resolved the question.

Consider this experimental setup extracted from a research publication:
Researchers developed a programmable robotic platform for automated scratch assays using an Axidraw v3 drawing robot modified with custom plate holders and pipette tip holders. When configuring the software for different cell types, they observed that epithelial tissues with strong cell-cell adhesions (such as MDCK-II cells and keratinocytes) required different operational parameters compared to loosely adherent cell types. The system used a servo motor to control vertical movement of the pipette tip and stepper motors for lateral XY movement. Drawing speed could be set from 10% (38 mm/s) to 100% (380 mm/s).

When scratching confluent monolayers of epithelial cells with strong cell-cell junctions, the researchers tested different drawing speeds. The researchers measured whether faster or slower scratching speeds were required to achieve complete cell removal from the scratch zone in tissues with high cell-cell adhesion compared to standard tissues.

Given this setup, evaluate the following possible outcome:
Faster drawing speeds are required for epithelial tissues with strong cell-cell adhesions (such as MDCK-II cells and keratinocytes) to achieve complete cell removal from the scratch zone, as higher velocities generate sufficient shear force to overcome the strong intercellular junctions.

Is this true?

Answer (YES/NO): YES